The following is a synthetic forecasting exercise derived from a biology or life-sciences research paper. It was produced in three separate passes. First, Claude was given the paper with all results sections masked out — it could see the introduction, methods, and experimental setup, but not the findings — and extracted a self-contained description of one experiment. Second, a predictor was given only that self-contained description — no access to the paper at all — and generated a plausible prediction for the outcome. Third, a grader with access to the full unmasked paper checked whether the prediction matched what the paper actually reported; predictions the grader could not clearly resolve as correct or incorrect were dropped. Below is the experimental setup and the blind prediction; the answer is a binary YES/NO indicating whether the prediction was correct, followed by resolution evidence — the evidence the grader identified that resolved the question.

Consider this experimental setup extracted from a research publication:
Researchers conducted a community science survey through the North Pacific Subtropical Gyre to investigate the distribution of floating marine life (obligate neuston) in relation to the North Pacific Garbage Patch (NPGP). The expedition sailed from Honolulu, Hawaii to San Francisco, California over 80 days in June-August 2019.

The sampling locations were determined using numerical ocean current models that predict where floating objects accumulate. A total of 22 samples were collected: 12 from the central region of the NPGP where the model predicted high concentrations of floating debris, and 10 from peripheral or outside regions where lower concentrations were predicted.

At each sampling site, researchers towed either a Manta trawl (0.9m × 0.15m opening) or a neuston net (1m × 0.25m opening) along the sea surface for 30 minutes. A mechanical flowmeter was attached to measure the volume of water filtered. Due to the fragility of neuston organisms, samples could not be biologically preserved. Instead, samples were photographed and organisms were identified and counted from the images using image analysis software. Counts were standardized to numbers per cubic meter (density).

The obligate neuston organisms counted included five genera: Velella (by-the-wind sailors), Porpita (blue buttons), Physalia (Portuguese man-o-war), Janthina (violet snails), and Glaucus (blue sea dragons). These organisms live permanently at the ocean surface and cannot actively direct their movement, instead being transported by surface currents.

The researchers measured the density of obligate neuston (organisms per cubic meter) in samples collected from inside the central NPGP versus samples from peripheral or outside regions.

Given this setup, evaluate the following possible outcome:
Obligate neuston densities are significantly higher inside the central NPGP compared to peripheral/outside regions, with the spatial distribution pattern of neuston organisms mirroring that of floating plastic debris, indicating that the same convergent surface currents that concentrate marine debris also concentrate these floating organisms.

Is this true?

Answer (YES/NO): YES